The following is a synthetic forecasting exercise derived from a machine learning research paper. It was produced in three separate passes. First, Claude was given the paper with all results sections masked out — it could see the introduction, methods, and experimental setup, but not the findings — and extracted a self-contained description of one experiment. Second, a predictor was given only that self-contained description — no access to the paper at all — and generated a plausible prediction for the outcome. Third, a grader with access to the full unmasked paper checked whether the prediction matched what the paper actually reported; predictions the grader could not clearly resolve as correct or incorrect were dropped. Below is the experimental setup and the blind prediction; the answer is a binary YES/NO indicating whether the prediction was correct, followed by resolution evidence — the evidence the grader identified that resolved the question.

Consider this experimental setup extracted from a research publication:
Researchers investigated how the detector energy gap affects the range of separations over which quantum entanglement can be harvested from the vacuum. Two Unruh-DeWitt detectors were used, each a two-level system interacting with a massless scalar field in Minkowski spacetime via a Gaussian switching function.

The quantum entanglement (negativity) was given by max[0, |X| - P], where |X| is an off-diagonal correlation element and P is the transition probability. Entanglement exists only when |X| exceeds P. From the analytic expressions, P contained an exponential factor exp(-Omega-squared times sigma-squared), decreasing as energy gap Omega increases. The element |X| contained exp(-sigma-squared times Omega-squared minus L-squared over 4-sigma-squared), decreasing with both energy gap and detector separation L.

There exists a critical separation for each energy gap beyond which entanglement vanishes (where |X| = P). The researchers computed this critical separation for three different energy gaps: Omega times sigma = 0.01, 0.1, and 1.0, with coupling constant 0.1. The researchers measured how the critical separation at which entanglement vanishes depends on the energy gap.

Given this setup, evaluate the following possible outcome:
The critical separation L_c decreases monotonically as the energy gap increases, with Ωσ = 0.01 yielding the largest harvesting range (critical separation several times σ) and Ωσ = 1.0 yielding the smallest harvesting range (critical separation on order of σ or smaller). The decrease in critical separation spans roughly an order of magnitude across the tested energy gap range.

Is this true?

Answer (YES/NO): NO